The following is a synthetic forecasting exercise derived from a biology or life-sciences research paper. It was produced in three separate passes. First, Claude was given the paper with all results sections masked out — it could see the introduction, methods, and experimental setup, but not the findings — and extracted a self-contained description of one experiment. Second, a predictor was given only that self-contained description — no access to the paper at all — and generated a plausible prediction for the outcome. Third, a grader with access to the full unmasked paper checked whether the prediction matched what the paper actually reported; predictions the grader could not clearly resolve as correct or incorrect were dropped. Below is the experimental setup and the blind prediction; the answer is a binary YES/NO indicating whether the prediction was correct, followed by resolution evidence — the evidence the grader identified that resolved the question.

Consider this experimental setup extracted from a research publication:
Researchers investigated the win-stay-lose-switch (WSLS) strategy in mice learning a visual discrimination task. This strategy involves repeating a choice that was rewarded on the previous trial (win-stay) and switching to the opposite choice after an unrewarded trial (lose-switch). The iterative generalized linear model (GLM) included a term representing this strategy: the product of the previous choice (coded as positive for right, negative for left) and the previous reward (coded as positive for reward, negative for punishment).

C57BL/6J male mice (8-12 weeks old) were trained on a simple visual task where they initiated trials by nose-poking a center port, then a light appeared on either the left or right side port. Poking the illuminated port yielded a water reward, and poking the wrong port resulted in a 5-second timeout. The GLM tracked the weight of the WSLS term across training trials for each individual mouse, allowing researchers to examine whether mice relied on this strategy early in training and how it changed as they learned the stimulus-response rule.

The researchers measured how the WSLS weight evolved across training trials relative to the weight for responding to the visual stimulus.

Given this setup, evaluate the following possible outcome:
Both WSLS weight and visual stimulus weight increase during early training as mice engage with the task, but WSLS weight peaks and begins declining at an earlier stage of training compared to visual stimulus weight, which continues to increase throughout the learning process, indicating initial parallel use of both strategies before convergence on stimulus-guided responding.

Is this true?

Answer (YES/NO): NO